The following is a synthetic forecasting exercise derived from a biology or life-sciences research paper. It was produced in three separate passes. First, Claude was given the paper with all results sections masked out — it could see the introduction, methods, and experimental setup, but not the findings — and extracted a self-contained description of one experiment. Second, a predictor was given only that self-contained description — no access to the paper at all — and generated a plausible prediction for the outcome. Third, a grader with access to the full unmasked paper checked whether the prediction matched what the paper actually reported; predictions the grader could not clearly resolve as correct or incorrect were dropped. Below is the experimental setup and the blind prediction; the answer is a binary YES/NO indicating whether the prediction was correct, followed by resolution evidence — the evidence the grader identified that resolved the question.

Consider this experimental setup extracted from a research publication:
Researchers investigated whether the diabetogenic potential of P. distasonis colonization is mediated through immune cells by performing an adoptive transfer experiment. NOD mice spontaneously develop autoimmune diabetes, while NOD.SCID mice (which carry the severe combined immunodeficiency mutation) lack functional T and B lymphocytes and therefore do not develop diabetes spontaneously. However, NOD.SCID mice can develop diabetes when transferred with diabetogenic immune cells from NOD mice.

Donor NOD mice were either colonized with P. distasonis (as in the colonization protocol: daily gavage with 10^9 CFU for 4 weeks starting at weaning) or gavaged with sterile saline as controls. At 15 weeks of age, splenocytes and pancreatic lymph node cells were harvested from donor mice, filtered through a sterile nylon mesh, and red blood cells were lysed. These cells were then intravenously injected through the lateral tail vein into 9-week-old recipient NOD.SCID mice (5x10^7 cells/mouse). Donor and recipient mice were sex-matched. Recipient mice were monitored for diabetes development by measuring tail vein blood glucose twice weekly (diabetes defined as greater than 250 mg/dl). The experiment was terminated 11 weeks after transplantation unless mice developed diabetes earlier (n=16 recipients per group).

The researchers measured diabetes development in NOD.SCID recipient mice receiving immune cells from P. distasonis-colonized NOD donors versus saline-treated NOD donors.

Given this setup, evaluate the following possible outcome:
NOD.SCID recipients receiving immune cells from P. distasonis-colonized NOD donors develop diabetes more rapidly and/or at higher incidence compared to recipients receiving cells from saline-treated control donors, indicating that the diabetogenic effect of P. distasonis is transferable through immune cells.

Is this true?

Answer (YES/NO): YES